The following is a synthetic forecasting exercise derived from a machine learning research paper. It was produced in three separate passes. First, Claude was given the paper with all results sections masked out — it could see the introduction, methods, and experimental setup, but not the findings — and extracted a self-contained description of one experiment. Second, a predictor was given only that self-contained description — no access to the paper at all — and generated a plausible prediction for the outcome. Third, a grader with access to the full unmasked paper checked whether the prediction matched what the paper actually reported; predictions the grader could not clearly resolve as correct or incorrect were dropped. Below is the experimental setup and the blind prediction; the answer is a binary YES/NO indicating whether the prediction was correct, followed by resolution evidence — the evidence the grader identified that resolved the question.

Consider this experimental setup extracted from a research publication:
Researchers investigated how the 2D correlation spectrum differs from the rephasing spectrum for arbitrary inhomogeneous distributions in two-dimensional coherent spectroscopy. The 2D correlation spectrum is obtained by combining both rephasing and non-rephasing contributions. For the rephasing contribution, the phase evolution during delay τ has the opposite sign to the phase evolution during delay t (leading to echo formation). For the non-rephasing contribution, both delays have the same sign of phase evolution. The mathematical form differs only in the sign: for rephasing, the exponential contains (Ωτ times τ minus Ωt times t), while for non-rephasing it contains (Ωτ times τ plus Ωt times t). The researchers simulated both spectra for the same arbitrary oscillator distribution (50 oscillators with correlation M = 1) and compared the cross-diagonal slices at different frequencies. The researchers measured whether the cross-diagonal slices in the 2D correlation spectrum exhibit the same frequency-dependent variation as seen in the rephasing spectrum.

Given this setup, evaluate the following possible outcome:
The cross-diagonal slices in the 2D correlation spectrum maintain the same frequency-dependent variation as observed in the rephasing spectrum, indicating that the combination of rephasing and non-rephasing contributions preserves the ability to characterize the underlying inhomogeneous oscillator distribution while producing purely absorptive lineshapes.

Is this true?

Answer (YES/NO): YES